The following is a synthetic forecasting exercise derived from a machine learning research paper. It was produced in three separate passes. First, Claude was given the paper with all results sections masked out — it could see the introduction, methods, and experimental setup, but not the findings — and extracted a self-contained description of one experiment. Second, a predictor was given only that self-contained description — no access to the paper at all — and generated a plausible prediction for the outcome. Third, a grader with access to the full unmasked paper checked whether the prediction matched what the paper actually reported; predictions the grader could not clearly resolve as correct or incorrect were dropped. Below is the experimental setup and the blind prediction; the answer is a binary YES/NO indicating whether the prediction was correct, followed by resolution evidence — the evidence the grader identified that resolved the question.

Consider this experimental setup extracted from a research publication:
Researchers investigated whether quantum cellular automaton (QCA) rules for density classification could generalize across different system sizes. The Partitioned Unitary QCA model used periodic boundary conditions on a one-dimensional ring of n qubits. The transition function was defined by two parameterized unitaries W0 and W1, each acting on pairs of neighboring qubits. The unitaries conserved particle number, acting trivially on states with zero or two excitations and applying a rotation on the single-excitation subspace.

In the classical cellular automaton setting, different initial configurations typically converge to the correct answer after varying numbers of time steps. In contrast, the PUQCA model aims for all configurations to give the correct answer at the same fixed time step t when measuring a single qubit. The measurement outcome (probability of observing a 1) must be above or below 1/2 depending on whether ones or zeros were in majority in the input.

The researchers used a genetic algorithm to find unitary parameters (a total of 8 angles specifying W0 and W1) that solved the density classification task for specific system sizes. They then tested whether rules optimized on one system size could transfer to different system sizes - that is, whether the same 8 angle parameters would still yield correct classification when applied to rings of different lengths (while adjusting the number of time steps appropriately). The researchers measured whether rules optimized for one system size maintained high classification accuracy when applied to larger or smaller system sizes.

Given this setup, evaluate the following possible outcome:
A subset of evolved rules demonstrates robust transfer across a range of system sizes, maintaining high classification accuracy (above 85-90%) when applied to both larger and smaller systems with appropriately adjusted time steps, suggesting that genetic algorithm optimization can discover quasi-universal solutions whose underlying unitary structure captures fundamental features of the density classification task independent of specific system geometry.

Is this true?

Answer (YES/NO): YES